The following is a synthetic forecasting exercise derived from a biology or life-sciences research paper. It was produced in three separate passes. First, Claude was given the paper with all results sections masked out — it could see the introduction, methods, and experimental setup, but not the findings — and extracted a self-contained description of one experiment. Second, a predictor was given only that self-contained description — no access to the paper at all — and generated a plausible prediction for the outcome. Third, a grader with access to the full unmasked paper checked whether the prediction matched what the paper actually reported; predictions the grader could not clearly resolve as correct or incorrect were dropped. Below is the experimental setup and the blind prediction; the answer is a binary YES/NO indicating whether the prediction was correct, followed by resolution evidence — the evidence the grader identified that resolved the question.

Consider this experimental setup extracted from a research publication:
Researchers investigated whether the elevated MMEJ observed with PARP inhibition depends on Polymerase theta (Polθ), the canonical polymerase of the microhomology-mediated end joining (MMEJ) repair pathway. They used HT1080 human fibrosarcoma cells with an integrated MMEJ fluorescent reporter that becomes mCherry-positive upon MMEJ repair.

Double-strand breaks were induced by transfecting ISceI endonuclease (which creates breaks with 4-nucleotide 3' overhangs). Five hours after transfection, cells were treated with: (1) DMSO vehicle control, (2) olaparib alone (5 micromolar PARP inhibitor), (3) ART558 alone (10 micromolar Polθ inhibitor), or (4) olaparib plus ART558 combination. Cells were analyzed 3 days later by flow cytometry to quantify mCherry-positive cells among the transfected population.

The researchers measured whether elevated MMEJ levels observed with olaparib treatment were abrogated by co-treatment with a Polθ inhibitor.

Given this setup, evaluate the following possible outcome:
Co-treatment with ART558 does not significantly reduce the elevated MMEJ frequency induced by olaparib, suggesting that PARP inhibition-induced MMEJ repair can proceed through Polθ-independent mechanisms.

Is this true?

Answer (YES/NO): NO